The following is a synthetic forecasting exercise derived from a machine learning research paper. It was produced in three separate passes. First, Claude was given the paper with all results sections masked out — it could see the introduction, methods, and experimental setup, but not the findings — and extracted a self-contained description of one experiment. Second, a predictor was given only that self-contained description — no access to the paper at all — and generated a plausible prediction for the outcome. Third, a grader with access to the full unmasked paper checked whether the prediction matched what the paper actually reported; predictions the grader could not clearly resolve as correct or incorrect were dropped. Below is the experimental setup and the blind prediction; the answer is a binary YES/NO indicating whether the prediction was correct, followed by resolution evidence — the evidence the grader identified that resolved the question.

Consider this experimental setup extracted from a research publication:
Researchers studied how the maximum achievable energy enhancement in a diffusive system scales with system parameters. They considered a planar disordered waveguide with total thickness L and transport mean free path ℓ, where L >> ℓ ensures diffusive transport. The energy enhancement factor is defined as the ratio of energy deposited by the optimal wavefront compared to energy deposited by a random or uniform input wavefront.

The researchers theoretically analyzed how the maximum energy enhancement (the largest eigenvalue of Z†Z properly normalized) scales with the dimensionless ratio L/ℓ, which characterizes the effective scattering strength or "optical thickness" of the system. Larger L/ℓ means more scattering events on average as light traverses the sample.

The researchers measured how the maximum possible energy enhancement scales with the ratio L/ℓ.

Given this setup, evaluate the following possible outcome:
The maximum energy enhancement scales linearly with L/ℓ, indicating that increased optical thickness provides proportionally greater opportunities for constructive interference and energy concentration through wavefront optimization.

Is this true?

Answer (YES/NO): YES